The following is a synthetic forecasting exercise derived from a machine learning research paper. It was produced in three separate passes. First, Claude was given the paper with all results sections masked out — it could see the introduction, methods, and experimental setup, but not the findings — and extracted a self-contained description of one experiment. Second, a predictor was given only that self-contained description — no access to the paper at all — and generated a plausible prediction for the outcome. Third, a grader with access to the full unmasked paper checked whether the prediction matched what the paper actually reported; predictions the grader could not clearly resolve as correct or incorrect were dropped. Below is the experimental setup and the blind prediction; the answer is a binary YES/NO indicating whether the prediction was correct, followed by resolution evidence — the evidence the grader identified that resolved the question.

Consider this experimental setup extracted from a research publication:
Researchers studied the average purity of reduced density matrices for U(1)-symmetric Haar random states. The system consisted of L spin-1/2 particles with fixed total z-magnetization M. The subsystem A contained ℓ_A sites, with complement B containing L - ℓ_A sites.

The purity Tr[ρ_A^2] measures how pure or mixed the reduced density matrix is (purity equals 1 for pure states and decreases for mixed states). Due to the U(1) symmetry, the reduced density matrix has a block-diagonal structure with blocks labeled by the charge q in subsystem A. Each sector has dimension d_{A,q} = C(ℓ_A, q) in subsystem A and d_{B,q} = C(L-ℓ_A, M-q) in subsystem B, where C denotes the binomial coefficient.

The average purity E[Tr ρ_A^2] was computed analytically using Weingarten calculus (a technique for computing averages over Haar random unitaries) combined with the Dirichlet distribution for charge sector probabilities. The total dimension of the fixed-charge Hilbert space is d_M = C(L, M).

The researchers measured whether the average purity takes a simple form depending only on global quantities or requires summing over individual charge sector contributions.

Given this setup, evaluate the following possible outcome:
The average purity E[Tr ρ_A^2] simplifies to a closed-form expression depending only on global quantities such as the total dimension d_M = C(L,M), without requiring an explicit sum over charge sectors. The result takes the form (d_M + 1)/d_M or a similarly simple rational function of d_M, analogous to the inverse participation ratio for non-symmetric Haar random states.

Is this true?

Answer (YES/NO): NO